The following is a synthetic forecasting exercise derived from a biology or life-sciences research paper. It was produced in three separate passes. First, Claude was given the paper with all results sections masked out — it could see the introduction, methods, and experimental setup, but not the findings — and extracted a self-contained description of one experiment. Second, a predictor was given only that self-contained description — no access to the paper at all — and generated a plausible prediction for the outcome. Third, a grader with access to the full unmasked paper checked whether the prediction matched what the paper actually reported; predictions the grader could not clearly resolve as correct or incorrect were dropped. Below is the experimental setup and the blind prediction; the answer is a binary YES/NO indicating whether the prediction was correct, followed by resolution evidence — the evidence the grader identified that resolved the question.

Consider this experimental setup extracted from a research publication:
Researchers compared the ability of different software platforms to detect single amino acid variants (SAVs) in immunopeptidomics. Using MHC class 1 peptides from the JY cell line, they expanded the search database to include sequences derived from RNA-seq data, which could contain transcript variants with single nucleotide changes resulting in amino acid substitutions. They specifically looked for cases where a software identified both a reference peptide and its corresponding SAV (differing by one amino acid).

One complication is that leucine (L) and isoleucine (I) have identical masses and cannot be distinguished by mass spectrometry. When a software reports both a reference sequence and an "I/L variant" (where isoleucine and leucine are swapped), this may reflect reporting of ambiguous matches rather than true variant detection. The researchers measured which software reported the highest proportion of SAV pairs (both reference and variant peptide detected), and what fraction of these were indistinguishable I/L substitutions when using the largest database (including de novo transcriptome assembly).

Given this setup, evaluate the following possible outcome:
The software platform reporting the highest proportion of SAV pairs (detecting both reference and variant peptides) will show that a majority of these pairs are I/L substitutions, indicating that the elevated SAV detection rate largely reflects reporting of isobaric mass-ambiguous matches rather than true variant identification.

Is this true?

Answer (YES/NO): YES